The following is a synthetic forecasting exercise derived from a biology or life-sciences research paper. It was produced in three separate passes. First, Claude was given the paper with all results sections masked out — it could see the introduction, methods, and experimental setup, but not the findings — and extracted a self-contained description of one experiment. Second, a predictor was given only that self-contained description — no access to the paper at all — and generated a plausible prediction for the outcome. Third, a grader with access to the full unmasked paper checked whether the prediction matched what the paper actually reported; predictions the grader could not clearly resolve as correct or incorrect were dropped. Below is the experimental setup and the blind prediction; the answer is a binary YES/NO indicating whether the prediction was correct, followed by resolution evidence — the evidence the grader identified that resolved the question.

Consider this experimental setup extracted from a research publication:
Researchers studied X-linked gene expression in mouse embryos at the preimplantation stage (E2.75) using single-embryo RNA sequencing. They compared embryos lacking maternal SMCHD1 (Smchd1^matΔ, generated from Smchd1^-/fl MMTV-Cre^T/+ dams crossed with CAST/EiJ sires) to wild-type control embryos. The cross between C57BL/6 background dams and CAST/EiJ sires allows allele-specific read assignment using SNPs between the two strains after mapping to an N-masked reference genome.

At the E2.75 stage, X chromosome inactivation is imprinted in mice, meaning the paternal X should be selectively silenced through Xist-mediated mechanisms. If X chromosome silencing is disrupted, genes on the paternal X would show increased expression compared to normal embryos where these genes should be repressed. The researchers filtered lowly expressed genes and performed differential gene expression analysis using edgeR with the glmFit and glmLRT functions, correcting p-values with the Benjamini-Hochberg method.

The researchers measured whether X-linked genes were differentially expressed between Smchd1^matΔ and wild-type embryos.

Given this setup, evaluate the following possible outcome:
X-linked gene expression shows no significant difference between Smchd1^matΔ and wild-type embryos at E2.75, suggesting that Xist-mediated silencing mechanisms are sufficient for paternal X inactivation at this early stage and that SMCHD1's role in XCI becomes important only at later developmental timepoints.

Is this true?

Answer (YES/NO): NO